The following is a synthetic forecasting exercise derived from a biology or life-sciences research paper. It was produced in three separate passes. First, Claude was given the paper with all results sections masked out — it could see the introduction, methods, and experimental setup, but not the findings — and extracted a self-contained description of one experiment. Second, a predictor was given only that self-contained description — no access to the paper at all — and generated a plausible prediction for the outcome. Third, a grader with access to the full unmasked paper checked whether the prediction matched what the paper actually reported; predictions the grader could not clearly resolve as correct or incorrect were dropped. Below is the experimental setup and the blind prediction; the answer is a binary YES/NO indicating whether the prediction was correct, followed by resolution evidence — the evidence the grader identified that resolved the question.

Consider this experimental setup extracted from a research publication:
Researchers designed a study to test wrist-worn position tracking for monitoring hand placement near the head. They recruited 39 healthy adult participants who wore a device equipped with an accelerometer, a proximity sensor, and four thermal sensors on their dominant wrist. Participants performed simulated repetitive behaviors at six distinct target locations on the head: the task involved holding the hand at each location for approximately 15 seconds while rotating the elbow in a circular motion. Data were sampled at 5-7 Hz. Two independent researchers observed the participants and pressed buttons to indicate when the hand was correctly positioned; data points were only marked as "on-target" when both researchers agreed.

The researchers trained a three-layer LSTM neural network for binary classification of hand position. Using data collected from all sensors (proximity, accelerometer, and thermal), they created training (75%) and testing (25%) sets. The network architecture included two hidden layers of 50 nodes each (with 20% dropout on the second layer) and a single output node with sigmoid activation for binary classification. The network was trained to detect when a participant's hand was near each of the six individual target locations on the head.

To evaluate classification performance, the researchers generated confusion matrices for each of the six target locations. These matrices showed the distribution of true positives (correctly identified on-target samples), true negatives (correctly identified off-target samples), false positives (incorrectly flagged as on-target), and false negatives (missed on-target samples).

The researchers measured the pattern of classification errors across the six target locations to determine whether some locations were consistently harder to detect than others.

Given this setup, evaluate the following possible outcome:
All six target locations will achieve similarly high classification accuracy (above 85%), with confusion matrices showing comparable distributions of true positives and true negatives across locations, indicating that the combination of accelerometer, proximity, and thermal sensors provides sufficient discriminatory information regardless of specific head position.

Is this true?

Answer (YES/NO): YES